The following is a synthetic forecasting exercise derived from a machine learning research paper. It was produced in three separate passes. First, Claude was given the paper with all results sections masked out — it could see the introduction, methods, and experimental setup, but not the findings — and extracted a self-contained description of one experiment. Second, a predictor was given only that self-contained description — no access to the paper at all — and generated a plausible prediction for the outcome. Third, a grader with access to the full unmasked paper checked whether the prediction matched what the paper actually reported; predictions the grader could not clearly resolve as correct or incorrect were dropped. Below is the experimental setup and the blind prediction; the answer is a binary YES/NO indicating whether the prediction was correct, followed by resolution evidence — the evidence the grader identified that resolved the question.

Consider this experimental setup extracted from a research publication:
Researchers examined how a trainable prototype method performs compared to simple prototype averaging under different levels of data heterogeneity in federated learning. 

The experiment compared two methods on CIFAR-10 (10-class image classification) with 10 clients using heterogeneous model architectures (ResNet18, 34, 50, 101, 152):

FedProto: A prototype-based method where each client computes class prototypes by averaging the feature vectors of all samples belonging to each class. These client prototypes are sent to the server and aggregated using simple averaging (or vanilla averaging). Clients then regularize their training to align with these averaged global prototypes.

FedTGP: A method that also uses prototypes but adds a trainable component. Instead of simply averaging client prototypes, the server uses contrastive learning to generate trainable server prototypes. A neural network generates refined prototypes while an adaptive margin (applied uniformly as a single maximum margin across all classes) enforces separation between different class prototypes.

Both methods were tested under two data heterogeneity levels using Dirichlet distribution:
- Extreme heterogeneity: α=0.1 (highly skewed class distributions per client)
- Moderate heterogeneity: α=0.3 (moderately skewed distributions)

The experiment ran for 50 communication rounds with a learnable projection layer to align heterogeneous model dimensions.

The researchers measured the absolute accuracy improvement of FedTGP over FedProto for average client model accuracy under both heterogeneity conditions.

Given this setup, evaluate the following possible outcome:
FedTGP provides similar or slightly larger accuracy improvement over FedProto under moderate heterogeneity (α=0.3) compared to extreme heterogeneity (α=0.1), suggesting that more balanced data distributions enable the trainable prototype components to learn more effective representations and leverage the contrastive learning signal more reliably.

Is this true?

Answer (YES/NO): YES